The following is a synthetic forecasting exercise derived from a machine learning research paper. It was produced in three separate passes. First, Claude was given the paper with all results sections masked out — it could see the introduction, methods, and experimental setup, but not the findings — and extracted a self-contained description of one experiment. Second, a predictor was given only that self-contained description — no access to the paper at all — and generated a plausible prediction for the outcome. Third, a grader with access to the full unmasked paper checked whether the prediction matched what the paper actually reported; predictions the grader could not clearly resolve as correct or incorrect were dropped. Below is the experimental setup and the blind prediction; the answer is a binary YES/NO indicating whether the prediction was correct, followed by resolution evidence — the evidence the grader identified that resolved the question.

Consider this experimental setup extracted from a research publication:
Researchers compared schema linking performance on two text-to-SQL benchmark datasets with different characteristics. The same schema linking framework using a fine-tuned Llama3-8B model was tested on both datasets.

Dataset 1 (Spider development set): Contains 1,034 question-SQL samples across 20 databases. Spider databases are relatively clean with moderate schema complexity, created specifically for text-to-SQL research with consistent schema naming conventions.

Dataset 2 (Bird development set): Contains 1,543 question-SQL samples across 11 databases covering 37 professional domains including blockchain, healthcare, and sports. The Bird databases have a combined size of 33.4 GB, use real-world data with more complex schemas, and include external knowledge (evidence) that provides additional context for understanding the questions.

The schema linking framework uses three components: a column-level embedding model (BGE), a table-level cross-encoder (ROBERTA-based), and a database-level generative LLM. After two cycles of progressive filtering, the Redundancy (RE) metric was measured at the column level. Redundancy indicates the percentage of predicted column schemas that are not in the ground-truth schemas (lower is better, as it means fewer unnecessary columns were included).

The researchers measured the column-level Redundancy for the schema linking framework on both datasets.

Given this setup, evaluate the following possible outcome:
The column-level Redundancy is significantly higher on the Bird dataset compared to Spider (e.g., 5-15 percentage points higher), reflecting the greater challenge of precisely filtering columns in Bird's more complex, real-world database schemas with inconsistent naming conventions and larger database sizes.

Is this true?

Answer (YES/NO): NO